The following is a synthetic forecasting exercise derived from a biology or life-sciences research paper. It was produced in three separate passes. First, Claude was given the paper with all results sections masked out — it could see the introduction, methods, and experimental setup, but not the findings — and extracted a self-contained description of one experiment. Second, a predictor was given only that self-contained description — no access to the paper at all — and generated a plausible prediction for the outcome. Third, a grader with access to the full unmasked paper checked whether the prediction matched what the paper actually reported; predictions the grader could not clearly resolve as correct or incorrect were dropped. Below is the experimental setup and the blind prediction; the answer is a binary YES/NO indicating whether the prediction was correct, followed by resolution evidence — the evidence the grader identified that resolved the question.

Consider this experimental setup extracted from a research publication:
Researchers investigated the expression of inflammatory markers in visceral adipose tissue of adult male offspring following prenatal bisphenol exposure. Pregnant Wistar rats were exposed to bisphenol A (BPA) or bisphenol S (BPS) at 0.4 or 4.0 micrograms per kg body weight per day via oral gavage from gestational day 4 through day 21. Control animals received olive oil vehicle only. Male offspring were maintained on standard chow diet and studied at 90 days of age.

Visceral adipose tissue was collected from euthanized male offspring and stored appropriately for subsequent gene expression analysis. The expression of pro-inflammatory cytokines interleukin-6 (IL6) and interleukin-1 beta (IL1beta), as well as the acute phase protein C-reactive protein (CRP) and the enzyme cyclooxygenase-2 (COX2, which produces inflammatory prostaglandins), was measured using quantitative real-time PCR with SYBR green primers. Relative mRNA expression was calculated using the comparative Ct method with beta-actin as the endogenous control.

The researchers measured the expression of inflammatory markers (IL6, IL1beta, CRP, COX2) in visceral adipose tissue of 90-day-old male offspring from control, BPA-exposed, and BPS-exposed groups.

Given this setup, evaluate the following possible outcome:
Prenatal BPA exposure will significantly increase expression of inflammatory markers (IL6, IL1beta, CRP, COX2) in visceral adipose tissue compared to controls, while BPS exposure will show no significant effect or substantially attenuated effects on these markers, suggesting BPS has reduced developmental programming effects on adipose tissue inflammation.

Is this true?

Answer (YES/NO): NO